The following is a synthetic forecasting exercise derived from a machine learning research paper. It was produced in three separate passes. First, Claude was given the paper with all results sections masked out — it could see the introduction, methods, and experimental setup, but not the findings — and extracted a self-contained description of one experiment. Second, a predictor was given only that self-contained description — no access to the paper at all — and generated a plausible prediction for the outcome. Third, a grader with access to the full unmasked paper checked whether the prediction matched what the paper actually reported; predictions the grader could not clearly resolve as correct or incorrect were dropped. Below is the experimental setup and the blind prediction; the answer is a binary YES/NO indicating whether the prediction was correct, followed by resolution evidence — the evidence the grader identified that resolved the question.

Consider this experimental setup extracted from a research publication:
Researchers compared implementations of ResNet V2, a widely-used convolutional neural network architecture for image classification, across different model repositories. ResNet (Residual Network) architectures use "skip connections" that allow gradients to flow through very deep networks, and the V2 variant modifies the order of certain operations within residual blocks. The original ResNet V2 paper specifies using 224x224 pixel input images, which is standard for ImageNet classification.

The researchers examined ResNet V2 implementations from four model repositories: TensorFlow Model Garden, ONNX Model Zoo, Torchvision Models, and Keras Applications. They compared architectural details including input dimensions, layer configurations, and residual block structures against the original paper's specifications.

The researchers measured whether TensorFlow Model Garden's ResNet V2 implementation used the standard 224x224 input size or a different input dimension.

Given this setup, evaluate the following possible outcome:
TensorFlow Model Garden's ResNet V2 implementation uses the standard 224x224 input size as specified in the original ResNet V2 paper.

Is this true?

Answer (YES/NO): NO